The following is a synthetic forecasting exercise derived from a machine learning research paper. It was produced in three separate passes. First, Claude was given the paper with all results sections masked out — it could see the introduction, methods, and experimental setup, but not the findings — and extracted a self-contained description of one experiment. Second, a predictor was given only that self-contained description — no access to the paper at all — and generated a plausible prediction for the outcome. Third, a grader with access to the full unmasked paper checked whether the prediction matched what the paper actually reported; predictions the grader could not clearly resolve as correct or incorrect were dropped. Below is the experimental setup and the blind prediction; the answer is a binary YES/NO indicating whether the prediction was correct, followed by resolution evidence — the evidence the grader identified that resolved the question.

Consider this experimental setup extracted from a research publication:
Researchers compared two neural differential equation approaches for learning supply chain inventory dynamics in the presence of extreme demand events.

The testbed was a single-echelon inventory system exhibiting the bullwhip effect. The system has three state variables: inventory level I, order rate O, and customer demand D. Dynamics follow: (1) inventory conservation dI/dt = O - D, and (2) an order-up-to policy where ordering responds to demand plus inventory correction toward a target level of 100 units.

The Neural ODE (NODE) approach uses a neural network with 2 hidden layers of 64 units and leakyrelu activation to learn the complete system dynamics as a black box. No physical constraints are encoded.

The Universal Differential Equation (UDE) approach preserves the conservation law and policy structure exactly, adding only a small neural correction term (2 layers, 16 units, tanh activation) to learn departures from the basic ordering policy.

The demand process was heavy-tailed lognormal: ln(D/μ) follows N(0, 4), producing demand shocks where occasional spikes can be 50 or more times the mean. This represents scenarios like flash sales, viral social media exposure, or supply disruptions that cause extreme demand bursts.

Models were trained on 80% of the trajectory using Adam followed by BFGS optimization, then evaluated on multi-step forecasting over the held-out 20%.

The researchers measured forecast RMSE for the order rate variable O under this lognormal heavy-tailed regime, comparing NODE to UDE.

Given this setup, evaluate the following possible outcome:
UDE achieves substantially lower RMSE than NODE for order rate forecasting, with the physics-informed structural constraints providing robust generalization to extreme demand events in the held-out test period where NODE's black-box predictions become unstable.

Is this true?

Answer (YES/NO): NO